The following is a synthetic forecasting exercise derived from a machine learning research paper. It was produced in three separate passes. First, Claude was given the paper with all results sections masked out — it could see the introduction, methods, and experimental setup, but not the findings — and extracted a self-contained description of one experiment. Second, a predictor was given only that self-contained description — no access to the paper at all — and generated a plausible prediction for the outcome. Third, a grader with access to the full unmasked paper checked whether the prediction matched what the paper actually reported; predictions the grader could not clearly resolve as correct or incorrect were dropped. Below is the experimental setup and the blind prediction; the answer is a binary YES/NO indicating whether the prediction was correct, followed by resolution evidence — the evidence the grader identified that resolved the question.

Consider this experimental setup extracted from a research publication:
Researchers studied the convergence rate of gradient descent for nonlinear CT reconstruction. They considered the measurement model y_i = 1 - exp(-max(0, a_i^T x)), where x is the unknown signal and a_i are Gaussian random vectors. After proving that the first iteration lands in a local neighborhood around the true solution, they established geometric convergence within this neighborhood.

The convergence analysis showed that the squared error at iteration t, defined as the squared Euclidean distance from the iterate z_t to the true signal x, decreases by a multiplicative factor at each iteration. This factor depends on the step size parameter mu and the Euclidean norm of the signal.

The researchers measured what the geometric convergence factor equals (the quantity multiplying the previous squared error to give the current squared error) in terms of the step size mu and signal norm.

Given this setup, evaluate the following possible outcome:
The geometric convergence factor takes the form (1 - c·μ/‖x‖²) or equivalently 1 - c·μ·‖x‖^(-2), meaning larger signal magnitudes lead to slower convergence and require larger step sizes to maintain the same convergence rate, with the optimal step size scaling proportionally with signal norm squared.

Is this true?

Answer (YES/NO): NO